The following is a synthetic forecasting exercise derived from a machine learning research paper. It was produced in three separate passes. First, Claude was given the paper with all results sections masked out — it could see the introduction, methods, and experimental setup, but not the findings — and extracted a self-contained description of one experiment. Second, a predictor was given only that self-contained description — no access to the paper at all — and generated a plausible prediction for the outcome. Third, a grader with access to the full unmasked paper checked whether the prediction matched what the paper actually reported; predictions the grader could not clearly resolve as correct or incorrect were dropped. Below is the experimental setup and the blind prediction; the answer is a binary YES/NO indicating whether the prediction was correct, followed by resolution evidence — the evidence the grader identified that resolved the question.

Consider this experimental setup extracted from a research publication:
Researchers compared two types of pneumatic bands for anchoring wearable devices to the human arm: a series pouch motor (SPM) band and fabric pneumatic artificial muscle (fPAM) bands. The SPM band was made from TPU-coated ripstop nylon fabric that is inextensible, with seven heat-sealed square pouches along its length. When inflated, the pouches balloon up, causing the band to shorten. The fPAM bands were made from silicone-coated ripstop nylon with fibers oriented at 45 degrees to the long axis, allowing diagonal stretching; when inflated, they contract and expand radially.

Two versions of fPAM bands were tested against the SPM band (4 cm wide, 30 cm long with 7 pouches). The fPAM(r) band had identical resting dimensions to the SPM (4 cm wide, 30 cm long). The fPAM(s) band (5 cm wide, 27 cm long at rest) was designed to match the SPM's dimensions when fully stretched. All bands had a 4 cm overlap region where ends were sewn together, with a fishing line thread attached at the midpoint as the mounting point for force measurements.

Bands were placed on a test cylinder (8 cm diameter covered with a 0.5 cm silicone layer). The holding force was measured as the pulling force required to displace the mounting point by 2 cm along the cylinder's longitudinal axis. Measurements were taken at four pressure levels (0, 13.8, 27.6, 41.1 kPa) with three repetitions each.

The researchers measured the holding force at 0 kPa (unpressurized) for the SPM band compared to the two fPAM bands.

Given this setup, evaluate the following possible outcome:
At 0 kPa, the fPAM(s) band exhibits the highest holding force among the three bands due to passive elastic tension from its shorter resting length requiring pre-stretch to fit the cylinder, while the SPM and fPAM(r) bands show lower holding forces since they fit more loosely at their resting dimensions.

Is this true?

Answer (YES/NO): YES